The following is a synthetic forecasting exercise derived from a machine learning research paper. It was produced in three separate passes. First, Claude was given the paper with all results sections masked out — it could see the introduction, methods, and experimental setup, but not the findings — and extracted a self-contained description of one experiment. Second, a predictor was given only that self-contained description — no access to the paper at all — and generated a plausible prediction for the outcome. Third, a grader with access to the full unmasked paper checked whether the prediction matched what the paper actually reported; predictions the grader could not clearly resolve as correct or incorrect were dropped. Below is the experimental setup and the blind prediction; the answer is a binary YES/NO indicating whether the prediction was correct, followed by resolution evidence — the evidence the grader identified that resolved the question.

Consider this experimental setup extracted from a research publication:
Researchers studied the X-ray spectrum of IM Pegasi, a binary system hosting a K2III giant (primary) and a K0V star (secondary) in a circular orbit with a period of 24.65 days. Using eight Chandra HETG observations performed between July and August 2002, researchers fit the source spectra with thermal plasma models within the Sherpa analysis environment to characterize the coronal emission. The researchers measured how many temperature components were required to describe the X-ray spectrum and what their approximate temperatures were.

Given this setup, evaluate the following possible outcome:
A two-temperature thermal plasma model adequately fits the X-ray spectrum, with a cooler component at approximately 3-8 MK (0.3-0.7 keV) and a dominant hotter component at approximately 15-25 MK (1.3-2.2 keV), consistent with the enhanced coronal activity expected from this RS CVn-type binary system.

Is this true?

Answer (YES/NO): NO